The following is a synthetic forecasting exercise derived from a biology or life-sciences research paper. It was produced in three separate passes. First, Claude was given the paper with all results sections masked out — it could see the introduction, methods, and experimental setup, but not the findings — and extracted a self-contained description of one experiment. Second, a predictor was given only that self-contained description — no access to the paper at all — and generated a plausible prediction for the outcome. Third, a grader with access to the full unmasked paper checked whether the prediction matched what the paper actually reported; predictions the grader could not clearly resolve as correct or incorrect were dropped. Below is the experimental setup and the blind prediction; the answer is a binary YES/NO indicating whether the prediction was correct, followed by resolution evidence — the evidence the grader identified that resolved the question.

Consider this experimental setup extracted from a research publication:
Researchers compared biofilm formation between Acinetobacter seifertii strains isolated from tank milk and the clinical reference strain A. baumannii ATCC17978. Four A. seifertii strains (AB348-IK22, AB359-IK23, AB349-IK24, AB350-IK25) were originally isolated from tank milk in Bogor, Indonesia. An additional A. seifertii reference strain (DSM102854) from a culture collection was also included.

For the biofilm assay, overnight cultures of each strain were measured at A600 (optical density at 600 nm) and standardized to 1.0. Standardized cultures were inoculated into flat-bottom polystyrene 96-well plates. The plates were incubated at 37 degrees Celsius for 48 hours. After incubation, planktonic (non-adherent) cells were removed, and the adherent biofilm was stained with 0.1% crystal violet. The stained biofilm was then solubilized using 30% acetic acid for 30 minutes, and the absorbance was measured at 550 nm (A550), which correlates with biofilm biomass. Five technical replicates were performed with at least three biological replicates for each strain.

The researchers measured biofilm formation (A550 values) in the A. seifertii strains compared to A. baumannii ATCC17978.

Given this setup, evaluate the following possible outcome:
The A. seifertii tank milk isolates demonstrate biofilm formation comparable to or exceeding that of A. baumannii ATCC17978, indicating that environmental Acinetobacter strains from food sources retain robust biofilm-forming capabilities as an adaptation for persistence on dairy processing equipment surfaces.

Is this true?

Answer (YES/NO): YES